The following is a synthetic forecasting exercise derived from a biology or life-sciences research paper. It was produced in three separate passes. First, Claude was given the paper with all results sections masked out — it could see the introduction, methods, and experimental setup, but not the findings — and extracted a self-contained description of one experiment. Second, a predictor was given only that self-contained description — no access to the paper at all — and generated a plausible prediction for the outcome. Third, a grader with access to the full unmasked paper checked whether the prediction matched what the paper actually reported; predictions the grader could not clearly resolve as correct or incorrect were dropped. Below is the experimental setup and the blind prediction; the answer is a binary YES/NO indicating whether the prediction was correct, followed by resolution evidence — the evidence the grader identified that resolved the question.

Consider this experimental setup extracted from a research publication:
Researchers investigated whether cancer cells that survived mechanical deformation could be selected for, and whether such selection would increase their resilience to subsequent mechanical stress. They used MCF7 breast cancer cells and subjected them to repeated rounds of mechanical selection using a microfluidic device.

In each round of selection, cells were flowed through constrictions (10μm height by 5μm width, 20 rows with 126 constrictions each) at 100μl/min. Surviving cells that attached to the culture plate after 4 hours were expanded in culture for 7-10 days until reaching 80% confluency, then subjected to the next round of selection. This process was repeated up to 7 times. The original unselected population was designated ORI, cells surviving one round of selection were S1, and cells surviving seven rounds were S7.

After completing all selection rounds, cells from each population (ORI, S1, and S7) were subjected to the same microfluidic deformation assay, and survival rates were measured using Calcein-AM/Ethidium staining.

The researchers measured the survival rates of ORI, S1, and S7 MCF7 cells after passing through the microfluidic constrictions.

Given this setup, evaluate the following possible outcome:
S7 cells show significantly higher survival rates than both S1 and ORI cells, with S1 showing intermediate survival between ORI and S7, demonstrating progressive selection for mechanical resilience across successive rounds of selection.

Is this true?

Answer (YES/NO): NO